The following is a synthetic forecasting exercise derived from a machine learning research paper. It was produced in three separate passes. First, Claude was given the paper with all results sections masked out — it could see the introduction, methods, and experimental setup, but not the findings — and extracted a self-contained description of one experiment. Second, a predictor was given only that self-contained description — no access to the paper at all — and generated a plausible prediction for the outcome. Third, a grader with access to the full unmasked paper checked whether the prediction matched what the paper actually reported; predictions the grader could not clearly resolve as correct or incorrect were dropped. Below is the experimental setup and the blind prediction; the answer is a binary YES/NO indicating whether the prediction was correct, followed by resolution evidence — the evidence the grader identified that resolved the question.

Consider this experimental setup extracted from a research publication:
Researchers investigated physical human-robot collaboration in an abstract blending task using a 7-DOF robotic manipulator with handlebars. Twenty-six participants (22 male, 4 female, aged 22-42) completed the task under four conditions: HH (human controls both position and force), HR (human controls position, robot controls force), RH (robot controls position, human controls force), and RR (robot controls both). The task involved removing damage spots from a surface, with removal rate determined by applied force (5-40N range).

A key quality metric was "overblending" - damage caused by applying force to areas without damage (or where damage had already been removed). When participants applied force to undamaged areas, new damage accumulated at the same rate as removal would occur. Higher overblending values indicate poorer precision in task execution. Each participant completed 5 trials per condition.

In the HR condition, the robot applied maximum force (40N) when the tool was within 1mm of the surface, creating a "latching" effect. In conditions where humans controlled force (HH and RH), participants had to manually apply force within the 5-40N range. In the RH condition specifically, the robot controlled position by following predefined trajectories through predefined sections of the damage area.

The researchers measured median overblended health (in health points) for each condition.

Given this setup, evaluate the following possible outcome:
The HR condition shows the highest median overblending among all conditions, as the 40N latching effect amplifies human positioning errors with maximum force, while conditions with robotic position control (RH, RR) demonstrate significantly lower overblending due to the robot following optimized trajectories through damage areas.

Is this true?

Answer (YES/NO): NO